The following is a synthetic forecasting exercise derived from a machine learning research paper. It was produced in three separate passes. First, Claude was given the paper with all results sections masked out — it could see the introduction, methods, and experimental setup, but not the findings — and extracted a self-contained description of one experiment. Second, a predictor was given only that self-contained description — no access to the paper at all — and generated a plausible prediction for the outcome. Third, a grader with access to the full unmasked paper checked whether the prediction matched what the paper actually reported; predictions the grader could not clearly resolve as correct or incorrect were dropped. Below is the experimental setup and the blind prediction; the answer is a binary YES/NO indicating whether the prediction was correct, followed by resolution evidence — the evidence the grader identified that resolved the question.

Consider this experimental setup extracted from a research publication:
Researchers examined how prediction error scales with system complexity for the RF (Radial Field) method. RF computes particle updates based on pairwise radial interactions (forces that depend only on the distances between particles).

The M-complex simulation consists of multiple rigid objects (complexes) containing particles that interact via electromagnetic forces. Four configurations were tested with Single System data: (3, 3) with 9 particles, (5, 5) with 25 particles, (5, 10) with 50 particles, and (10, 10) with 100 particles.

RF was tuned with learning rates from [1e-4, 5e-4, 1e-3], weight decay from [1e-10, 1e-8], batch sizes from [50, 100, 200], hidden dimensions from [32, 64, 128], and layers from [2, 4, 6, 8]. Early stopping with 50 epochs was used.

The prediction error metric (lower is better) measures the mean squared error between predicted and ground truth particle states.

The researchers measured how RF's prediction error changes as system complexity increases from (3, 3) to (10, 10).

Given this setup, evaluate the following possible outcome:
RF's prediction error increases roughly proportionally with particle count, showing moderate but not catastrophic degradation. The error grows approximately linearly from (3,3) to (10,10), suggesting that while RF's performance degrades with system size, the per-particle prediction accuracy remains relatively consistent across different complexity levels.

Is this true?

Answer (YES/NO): NO